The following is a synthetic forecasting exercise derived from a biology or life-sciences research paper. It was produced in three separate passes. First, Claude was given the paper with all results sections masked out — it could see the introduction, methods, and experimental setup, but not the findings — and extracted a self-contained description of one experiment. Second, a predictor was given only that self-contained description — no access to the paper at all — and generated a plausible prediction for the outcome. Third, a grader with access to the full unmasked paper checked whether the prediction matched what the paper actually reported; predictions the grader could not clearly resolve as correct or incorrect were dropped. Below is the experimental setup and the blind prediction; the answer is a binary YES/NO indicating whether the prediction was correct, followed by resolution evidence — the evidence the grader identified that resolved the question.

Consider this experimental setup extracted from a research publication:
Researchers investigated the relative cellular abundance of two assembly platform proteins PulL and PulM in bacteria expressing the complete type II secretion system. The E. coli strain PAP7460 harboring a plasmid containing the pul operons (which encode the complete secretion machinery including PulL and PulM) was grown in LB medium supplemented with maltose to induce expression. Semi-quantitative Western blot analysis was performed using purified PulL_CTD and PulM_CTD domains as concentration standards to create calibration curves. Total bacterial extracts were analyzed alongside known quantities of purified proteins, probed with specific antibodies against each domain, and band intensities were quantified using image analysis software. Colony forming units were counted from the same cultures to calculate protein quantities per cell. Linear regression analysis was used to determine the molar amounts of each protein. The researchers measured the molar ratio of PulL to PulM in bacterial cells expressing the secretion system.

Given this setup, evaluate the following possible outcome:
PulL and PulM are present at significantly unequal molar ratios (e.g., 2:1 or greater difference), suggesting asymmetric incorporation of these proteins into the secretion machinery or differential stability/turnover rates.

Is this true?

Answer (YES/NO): YES